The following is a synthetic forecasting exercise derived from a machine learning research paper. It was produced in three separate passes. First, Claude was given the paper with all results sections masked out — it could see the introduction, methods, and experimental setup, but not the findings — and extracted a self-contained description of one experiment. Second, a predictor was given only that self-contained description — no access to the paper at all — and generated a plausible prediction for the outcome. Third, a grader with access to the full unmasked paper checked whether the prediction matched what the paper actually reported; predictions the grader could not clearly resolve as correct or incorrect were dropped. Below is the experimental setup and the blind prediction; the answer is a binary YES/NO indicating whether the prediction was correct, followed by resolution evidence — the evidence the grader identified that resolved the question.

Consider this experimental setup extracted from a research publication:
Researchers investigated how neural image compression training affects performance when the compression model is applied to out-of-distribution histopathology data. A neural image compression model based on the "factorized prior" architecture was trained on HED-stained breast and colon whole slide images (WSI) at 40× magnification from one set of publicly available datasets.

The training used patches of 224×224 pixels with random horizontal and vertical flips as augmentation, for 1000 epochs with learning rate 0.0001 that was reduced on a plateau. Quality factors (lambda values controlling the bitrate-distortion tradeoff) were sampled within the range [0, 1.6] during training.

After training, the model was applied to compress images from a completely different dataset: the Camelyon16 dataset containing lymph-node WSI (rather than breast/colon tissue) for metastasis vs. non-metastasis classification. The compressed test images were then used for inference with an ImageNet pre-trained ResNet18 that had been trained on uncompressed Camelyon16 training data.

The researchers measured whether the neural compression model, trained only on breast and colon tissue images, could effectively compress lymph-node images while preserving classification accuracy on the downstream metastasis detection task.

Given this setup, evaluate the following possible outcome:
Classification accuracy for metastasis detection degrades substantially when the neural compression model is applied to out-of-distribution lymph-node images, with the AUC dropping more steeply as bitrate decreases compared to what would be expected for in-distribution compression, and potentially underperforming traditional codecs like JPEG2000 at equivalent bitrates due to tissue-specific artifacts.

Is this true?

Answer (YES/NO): NO